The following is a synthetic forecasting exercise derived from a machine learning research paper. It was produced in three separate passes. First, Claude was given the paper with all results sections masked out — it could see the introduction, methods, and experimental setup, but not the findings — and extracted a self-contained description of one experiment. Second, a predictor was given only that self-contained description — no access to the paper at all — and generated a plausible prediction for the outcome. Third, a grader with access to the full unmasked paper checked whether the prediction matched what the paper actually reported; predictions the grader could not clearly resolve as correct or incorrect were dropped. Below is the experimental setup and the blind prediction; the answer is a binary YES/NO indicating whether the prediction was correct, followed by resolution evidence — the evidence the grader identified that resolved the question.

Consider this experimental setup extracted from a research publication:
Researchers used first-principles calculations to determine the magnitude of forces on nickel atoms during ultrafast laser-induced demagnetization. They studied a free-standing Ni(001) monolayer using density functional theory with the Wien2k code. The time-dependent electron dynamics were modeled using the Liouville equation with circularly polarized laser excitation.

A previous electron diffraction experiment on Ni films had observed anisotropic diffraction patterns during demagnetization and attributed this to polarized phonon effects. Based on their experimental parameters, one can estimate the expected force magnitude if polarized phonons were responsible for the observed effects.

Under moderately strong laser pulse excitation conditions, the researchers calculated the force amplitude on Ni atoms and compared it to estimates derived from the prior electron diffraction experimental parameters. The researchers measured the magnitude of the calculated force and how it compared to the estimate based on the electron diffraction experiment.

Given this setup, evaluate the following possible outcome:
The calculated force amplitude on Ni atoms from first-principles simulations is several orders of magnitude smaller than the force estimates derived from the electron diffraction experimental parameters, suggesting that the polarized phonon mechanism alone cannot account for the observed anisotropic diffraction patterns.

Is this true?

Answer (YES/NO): YES